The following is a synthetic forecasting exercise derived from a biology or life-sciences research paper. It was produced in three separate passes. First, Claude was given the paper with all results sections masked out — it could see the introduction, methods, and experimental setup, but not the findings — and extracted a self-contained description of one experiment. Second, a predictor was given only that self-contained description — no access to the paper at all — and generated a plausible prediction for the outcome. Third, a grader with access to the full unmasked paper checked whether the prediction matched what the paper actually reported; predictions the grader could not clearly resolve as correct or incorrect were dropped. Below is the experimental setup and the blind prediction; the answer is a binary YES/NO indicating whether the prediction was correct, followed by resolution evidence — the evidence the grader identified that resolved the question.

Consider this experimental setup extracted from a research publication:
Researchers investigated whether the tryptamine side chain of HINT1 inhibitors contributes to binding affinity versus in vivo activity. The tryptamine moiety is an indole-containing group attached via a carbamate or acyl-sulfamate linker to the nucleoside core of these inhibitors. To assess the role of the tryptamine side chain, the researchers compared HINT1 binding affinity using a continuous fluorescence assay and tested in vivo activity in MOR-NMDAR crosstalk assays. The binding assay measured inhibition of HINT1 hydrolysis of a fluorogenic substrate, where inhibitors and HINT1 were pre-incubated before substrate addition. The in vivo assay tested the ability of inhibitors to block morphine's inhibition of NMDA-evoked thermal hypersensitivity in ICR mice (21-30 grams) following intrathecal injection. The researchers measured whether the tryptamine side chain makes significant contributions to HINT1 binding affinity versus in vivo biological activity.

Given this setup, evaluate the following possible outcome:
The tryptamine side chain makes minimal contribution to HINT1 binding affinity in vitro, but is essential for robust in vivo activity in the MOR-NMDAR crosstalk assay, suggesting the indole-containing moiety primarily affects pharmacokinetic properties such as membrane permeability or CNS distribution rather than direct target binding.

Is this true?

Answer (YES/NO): YES